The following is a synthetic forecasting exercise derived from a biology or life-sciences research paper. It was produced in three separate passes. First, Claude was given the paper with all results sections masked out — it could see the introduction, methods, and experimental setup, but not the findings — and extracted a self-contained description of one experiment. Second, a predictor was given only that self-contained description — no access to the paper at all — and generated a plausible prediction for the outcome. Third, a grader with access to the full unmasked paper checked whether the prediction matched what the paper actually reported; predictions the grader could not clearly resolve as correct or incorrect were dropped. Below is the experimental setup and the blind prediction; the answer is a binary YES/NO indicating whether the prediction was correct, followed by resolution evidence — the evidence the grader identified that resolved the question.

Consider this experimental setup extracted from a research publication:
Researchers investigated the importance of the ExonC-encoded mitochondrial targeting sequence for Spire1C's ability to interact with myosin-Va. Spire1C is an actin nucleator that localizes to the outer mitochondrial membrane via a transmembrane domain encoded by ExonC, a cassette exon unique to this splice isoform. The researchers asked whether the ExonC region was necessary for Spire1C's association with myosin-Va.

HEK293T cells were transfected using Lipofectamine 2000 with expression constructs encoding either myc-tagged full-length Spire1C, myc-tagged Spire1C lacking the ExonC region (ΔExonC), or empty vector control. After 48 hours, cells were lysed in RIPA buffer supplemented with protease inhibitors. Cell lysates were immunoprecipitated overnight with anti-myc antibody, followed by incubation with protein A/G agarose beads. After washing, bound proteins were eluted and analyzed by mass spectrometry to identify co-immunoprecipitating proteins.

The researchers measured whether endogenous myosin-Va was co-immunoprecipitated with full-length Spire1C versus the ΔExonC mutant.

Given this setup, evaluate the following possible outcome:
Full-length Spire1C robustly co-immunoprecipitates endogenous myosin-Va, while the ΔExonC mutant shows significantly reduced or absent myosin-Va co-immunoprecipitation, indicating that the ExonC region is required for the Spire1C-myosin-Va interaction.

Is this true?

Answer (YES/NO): NO